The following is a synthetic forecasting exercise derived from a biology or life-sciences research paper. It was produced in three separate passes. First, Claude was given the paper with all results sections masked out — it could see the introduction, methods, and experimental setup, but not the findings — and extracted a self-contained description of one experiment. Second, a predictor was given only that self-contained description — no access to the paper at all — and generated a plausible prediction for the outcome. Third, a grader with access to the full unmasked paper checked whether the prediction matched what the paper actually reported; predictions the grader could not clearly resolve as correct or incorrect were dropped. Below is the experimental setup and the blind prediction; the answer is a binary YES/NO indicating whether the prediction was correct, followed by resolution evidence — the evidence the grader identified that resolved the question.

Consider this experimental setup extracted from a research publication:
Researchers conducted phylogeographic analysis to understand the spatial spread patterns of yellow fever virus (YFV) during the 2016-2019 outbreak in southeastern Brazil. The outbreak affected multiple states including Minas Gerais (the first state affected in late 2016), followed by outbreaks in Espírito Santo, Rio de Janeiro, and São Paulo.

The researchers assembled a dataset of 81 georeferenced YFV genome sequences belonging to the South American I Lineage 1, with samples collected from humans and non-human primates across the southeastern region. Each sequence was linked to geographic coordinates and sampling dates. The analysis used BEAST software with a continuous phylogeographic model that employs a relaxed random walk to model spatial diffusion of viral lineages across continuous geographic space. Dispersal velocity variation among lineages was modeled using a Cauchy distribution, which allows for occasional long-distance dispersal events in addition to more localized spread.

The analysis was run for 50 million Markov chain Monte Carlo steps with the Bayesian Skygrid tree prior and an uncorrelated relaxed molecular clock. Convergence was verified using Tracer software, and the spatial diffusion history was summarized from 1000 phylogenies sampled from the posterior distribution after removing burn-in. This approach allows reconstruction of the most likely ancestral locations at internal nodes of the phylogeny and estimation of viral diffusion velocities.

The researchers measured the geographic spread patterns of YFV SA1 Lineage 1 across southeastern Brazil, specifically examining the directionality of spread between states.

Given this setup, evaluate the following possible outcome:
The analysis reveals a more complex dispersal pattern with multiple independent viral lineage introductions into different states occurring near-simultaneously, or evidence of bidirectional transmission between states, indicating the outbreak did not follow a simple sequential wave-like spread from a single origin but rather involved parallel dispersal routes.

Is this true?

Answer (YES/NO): NO